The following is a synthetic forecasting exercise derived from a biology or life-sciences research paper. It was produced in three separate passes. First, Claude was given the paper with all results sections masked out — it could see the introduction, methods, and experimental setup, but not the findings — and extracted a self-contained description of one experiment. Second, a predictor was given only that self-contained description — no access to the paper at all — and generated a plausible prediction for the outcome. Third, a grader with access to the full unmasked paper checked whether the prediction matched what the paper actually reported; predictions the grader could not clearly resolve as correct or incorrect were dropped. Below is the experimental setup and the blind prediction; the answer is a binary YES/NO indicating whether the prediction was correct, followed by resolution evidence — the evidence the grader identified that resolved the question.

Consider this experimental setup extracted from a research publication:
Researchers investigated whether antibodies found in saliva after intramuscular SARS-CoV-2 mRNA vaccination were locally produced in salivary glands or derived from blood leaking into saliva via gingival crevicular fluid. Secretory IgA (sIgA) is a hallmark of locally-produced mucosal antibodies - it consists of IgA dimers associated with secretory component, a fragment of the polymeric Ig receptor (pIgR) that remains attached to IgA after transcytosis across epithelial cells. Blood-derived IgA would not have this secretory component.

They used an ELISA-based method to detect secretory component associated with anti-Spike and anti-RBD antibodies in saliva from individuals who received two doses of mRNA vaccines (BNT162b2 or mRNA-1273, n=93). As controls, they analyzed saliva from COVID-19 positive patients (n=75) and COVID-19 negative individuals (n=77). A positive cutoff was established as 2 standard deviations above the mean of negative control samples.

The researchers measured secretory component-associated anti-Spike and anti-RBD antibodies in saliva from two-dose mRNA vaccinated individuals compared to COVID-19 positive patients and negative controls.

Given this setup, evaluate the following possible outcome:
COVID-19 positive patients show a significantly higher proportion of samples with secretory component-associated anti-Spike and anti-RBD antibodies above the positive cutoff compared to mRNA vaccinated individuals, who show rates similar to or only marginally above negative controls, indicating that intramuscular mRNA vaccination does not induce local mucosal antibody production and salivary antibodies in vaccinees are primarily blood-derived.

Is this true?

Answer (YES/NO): NO